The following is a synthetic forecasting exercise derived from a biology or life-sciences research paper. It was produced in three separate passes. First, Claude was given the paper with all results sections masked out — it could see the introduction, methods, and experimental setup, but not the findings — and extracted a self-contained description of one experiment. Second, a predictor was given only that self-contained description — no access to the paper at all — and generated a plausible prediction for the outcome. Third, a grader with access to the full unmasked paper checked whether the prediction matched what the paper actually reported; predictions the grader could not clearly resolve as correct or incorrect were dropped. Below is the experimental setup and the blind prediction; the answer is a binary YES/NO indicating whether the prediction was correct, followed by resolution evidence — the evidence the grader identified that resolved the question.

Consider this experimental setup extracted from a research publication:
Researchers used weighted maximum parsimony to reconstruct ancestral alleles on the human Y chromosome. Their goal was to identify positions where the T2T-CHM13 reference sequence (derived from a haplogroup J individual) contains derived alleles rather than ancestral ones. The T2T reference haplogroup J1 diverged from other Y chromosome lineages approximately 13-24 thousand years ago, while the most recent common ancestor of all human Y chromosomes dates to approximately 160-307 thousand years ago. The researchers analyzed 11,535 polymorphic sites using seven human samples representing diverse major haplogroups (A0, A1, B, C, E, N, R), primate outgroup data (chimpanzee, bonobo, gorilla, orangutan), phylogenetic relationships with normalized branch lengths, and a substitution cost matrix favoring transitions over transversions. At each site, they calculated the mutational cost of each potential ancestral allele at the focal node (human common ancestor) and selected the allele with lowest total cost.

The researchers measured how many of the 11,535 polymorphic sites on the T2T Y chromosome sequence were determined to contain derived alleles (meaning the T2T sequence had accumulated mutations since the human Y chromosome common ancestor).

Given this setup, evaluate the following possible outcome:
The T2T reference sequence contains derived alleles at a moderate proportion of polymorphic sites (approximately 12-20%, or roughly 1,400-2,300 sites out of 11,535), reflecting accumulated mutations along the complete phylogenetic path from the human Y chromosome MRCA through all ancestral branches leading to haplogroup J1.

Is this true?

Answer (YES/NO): YES